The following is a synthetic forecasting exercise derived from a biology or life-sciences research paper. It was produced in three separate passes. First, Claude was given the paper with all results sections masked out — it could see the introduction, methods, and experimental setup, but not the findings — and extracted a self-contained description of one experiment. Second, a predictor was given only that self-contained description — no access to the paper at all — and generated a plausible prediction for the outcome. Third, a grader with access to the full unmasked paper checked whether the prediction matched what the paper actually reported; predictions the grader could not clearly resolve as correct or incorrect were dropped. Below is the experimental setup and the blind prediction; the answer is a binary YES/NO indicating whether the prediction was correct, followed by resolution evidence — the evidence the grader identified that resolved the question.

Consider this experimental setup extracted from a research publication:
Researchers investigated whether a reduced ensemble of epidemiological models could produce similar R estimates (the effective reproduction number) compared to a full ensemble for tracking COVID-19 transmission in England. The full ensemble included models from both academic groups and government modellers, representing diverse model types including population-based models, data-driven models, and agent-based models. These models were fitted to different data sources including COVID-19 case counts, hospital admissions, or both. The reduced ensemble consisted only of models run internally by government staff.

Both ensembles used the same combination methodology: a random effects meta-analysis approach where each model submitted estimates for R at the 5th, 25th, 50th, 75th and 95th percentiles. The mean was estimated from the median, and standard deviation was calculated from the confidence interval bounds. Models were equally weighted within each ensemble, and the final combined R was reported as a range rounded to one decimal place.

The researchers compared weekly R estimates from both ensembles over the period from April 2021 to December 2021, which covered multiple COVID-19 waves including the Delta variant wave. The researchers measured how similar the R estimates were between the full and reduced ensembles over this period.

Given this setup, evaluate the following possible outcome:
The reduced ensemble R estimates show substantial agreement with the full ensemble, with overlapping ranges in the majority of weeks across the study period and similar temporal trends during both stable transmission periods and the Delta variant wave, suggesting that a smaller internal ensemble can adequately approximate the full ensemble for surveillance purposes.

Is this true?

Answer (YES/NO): NO